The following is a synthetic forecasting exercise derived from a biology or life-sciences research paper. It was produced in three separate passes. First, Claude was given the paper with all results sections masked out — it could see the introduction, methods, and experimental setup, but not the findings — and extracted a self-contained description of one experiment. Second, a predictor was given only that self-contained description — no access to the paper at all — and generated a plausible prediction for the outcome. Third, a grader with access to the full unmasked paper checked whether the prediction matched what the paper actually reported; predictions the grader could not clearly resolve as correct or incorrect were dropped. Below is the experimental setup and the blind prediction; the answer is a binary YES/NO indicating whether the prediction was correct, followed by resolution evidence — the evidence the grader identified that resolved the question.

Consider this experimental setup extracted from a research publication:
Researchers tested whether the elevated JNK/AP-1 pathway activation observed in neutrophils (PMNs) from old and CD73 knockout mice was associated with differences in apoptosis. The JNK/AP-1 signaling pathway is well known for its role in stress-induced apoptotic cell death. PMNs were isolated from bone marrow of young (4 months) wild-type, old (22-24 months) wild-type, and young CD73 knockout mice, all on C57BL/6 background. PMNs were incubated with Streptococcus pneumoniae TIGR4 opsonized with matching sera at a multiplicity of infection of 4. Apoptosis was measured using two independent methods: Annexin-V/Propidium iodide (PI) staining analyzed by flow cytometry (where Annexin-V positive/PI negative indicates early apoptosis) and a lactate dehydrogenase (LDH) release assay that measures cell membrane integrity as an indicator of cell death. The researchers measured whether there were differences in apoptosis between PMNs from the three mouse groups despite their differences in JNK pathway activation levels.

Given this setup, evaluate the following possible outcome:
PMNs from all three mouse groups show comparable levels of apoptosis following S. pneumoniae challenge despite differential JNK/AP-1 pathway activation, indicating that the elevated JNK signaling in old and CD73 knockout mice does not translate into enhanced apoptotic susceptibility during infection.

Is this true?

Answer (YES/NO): YES